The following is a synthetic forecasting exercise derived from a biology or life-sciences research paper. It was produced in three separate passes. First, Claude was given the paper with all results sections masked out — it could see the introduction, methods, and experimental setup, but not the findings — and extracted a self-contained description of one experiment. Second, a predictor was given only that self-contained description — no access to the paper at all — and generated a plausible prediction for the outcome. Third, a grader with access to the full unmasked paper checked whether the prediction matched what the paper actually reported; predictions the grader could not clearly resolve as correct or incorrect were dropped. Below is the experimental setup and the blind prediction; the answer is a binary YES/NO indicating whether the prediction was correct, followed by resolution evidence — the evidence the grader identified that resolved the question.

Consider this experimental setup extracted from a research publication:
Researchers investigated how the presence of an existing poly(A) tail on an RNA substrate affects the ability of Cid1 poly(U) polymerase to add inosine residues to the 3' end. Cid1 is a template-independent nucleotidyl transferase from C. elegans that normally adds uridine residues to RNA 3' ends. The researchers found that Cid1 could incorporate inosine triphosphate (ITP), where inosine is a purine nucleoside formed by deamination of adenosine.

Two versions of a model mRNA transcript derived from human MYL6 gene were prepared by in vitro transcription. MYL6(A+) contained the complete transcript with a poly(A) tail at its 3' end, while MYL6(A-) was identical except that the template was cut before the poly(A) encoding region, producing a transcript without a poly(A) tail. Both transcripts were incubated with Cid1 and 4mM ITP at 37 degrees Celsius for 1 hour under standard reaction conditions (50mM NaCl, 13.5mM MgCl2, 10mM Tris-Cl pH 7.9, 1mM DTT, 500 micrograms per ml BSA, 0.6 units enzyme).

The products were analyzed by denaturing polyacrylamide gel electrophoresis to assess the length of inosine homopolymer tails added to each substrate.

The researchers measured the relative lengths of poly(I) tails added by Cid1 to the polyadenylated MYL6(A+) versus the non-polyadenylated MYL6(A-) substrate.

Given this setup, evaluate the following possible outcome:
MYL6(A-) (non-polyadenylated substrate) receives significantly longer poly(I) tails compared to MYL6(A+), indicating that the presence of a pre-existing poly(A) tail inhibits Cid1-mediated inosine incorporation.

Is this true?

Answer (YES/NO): NO